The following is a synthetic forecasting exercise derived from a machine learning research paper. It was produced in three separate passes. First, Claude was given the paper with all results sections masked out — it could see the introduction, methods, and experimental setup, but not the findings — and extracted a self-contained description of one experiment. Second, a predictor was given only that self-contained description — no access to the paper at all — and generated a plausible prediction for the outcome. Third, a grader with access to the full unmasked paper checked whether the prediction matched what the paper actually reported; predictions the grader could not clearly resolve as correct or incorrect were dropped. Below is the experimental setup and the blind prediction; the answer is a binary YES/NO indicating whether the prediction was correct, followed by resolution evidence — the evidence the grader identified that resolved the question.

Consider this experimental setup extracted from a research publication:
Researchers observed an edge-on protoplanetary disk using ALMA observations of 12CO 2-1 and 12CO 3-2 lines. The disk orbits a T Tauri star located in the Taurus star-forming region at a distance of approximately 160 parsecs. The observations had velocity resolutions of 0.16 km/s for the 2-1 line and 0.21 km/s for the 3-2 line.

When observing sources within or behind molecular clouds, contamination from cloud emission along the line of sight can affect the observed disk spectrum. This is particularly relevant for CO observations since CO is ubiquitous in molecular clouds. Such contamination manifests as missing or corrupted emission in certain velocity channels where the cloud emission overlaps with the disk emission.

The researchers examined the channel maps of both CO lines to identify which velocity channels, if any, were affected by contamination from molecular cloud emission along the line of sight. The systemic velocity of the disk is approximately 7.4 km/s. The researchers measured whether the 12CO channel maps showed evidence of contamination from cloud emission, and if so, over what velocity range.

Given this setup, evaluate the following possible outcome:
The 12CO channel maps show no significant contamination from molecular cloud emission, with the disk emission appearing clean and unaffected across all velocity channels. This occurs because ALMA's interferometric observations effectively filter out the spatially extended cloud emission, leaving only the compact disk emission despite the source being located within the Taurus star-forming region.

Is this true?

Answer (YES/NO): NO